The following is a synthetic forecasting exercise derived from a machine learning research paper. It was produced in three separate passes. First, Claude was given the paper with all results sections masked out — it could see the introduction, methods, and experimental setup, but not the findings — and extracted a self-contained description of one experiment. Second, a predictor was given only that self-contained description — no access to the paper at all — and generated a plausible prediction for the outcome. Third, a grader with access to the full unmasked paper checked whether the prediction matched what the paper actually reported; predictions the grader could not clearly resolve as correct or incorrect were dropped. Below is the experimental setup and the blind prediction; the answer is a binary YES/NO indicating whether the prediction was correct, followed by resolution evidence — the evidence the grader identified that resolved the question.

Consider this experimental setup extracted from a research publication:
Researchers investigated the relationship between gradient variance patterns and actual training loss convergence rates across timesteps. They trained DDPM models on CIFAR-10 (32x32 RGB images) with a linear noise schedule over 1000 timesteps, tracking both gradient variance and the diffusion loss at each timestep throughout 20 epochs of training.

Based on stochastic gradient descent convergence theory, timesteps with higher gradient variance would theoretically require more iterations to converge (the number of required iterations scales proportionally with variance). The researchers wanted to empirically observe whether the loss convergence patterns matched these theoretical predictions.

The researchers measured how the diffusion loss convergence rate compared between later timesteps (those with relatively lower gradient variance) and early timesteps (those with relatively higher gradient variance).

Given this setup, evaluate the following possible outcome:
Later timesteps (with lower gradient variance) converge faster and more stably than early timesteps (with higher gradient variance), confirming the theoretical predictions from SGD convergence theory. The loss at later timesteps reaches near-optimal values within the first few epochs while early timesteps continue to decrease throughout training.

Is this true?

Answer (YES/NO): YES